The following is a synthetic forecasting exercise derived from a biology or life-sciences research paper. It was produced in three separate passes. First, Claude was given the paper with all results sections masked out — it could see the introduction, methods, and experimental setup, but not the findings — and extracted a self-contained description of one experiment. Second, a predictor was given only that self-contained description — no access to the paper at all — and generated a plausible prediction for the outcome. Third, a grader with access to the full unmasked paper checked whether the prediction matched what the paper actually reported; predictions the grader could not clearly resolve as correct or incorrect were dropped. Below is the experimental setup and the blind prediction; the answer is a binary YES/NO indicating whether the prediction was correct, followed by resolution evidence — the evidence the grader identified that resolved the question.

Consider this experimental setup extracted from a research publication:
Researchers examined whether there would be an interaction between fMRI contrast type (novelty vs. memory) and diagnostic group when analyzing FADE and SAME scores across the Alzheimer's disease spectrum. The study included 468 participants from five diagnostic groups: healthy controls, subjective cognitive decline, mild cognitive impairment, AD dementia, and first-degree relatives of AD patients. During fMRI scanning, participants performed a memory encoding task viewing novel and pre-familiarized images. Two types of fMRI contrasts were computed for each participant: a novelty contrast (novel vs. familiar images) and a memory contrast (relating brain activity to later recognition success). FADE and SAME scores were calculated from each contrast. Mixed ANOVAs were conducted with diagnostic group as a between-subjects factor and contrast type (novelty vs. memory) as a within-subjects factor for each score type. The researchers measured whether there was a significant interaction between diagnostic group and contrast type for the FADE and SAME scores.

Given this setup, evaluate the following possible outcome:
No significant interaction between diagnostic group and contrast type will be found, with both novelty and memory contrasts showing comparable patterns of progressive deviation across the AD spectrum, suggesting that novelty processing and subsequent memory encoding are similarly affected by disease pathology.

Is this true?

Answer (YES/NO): NO